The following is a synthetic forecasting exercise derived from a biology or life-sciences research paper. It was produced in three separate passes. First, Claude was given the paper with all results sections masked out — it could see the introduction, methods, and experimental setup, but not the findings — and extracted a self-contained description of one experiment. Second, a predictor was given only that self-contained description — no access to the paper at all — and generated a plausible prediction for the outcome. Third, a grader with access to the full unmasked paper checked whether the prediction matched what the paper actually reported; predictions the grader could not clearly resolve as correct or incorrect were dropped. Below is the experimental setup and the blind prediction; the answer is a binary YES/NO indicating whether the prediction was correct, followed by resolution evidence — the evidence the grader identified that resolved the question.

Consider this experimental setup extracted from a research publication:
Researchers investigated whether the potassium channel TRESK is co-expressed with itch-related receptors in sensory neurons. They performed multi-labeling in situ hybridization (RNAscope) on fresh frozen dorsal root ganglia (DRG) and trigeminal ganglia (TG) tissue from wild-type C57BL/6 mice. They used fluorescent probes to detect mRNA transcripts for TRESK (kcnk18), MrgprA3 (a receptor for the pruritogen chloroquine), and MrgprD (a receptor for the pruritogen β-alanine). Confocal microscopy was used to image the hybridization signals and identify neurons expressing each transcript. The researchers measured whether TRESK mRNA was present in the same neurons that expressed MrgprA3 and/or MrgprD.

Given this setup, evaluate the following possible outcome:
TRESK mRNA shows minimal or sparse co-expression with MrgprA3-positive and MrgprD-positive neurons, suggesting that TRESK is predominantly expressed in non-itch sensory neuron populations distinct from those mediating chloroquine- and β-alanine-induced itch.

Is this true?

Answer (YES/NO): NO